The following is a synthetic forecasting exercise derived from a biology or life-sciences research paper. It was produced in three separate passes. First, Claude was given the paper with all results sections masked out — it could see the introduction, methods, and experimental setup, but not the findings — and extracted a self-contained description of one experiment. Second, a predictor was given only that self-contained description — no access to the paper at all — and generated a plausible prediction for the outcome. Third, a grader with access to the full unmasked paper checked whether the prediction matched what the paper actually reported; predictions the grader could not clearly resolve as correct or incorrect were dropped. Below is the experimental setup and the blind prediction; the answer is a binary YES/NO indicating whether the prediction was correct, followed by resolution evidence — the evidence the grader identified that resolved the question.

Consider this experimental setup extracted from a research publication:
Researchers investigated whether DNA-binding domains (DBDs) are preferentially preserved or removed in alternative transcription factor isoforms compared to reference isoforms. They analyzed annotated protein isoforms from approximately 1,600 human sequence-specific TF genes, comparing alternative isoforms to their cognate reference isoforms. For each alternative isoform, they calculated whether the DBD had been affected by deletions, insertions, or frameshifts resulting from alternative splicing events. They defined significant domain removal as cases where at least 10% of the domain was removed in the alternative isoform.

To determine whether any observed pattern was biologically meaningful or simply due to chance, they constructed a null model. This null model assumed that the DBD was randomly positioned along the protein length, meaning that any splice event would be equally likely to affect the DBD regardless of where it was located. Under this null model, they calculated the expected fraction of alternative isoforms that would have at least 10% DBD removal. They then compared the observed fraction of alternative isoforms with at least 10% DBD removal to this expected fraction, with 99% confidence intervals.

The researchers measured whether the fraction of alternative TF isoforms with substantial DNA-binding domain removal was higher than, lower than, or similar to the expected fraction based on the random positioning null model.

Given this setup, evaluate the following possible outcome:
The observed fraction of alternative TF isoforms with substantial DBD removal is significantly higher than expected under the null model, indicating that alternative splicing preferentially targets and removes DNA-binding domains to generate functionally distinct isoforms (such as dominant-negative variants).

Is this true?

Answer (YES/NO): NO